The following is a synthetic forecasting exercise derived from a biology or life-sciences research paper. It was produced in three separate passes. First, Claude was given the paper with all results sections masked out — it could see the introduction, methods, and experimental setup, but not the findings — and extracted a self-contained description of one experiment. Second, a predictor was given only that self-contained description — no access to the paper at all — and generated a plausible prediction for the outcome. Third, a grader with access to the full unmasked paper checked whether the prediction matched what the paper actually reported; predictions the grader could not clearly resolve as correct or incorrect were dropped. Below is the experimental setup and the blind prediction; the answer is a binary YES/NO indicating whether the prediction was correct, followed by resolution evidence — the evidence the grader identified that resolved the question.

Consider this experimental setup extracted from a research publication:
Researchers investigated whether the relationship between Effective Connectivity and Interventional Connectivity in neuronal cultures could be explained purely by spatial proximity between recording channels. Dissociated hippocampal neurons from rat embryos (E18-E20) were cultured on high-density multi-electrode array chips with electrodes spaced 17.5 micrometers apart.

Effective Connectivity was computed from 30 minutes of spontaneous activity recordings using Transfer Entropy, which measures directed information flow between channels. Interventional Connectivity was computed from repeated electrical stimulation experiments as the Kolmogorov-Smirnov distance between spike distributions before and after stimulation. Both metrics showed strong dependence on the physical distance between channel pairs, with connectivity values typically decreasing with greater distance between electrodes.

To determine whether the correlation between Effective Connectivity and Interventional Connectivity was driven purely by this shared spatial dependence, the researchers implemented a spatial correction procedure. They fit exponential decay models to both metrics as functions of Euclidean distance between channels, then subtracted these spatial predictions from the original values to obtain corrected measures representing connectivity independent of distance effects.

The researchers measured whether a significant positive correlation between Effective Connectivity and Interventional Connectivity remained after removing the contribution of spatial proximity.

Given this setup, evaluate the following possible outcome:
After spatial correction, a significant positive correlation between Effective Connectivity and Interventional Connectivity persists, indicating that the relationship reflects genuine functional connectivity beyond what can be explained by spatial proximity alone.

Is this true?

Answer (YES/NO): YES